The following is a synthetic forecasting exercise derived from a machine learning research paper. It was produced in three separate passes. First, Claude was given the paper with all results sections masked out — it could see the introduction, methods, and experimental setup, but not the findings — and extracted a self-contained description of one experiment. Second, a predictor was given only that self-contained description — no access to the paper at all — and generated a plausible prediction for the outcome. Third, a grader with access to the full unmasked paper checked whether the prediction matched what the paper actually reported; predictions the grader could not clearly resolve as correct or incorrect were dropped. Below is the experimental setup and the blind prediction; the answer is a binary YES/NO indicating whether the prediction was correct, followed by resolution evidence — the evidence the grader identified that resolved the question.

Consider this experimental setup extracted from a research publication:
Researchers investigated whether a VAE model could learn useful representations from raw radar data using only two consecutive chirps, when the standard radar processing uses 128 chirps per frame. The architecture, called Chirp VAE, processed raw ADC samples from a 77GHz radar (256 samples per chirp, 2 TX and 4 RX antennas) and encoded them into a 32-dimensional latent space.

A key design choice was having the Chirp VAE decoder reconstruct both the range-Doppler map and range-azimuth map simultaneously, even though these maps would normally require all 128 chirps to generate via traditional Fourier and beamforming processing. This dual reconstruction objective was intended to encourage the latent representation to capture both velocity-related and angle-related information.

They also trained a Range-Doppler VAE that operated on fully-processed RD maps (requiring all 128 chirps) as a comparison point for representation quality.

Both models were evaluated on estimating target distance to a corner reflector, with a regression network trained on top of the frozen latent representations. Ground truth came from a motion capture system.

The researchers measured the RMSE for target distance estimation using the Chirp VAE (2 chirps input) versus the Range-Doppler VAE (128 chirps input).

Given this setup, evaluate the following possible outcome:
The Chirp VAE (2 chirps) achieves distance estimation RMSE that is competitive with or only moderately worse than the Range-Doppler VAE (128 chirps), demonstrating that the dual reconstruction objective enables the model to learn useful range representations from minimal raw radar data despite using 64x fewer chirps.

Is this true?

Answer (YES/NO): YES